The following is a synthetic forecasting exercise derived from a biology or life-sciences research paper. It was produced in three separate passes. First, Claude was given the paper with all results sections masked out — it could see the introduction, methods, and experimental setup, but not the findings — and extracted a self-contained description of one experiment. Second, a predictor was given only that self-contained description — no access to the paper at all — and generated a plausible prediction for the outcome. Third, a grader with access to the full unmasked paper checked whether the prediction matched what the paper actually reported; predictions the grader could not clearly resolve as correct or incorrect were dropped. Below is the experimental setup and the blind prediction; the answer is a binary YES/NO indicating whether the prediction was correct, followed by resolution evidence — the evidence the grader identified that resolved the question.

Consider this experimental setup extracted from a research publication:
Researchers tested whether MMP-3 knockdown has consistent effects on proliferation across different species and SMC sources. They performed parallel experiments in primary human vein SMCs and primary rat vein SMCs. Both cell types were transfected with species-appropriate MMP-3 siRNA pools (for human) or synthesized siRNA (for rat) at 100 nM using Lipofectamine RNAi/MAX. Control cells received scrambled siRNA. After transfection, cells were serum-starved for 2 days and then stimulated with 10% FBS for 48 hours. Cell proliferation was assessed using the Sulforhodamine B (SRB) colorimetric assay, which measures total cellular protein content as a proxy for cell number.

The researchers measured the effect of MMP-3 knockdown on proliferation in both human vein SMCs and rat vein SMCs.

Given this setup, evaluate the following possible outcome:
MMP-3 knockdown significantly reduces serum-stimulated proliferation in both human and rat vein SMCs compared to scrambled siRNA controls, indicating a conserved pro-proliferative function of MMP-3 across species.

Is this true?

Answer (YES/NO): YES